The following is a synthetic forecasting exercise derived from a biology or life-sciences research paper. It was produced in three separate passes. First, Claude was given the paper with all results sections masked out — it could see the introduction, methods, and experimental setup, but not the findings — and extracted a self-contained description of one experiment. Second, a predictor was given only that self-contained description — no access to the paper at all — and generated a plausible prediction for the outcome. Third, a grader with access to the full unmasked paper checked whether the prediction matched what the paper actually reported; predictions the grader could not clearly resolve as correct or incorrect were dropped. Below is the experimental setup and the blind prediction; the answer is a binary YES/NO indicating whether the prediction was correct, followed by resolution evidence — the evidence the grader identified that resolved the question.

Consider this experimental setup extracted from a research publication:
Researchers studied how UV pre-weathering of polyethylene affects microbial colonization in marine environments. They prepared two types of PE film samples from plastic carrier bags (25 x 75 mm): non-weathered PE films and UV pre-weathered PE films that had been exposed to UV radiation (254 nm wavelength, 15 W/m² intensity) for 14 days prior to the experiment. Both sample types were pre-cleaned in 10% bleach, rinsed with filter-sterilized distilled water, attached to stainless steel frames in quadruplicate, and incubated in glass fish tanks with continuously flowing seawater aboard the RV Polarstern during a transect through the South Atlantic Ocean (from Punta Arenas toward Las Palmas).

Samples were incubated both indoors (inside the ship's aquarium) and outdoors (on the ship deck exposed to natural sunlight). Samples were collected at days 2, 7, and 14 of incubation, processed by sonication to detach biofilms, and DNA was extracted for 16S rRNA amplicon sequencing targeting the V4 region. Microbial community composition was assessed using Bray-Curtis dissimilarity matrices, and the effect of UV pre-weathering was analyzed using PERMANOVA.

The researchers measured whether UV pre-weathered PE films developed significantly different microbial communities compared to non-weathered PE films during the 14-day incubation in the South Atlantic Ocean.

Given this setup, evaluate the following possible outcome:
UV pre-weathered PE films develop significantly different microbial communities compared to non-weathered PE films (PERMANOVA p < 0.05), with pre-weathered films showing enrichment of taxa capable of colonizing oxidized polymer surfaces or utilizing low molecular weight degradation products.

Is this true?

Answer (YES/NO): NO